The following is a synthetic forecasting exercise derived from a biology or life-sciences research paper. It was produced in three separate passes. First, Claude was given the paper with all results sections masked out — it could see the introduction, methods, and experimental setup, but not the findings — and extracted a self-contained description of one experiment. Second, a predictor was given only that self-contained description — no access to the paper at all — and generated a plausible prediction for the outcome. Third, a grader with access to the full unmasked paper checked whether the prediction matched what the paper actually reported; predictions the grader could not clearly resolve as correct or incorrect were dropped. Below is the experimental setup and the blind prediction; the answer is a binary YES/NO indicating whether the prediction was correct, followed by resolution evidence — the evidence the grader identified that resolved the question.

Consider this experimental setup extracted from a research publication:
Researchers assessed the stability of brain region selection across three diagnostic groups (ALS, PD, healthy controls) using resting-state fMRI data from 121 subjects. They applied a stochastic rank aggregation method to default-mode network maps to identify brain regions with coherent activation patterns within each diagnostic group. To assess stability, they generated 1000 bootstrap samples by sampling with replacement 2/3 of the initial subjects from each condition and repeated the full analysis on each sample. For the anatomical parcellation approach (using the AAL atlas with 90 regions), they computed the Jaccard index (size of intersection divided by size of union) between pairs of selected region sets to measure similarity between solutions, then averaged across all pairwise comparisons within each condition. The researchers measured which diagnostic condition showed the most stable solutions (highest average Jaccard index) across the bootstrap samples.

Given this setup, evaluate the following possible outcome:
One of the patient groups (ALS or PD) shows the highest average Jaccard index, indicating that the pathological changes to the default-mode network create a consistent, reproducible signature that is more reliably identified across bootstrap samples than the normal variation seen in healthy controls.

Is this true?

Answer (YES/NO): YES